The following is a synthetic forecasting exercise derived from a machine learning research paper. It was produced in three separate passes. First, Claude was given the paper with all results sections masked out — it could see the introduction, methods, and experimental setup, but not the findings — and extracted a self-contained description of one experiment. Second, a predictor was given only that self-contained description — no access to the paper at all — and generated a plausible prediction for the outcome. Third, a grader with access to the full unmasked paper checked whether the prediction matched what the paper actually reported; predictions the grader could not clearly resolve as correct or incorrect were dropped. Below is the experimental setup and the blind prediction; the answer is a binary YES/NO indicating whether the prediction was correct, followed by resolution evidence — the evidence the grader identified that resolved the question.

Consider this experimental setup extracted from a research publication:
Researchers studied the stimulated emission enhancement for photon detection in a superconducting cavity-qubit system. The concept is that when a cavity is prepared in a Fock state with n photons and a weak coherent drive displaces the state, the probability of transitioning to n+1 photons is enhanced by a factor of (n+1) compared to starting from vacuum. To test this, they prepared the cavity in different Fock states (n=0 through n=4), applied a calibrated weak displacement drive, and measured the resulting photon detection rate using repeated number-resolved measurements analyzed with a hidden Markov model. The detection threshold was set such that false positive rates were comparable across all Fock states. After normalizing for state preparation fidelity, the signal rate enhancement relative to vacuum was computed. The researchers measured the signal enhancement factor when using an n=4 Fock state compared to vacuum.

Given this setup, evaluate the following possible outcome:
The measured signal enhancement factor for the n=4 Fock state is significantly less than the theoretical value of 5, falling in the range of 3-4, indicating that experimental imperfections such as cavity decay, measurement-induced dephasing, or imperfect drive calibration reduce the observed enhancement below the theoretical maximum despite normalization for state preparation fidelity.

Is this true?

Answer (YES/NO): NO